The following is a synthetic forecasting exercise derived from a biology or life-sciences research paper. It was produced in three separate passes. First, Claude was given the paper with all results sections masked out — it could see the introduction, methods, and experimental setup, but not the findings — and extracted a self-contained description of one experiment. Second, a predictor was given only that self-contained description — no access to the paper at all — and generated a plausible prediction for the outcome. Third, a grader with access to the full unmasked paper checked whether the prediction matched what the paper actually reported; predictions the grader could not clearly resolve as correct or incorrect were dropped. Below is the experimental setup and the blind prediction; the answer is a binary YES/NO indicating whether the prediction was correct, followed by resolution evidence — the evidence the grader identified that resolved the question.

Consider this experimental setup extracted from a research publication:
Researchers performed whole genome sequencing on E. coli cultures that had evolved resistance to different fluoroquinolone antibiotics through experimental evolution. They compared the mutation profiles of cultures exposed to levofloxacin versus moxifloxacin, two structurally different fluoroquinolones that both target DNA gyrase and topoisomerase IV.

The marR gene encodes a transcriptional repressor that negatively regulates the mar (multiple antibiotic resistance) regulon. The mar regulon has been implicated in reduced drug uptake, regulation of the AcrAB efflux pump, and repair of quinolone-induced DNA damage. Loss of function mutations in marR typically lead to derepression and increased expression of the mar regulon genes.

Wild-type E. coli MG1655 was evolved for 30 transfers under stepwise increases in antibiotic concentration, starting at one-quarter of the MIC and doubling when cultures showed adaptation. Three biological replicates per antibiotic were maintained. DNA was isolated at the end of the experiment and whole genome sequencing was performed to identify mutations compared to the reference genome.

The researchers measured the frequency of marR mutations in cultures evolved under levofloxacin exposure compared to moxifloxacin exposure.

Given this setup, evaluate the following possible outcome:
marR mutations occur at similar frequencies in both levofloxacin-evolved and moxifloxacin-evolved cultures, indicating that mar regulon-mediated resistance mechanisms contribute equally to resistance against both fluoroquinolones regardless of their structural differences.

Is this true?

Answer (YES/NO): NO